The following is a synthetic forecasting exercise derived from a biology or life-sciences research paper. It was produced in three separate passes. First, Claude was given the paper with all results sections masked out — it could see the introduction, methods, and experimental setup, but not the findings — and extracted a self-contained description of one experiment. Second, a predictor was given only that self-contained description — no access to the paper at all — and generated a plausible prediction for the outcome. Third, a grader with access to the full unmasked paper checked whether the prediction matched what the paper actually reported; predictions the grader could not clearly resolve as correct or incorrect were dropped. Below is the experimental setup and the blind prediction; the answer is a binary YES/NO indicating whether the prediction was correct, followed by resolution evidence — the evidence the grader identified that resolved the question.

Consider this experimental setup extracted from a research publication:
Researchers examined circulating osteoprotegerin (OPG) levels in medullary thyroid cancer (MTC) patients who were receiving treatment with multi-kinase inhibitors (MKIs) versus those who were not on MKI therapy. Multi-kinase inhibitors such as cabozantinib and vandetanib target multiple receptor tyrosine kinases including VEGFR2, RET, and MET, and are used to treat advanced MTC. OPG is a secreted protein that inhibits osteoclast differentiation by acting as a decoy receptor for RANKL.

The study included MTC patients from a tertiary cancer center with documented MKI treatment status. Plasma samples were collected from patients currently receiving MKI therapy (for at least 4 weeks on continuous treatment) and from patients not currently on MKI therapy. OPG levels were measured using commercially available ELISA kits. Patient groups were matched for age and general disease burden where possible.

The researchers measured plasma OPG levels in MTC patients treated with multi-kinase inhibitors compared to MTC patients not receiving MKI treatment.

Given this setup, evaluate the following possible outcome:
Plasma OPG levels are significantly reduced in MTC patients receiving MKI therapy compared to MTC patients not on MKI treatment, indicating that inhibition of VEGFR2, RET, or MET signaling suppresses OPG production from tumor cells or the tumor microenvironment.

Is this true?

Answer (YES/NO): YES